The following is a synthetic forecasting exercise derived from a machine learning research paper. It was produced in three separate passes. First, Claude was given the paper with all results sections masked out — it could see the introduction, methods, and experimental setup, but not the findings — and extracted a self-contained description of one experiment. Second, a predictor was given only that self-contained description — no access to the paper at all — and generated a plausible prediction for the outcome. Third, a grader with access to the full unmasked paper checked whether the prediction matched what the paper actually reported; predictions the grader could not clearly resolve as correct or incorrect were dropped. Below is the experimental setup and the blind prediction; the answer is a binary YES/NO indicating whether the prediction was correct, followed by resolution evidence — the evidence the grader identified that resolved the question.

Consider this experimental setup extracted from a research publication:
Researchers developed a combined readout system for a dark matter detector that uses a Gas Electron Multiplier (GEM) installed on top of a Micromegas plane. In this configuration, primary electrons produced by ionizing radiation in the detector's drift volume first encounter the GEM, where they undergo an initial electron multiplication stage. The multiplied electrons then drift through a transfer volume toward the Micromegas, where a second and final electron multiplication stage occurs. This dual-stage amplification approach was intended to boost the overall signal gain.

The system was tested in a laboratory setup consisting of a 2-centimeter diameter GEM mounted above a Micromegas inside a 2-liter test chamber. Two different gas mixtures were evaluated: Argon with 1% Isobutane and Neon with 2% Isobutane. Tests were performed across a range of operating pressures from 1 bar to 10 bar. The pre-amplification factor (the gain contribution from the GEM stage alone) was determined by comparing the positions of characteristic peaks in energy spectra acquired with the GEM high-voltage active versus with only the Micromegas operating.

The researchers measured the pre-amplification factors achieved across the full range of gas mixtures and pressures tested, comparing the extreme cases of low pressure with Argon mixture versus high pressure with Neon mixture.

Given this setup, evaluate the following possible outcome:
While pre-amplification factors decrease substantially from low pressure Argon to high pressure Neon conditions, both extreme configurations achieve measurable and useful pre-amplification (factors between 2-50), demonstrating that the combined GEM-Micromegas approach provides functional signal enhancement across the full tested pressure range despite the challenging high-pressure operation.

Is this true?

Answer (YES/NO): NO